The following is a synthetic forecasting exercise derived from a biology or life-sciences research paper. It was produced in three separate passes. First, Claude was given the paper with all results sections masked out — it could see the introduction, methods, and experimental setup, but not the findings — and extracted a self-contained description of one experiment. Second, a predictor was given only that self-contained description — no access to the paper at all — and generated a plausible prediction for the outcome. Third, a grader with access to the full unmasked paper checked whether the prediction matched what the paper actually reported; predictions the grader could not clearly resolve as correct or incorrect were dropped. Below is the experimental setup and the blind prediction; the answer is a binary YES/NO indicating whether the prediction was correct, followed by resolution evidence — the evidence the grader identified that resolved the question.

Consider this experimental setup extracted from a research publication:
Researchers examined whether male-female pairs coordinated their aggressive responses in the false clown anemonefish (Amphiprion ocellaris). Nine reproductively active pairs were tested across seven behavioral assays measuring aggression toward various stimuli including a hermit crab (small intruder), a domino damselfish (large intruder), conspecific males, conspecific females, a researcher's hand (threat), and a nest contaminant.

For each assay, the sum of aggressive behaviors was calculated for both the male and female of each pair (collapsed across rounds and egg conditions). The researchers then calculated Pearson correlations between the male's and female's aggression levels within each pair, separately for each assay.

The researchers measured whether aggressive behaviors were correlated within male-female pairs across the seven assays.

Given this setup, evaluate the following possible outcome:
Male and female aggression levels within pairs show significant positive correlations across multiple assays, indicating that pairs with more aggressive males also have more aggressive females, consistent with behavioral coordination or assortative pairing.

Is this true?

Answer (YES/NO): NO